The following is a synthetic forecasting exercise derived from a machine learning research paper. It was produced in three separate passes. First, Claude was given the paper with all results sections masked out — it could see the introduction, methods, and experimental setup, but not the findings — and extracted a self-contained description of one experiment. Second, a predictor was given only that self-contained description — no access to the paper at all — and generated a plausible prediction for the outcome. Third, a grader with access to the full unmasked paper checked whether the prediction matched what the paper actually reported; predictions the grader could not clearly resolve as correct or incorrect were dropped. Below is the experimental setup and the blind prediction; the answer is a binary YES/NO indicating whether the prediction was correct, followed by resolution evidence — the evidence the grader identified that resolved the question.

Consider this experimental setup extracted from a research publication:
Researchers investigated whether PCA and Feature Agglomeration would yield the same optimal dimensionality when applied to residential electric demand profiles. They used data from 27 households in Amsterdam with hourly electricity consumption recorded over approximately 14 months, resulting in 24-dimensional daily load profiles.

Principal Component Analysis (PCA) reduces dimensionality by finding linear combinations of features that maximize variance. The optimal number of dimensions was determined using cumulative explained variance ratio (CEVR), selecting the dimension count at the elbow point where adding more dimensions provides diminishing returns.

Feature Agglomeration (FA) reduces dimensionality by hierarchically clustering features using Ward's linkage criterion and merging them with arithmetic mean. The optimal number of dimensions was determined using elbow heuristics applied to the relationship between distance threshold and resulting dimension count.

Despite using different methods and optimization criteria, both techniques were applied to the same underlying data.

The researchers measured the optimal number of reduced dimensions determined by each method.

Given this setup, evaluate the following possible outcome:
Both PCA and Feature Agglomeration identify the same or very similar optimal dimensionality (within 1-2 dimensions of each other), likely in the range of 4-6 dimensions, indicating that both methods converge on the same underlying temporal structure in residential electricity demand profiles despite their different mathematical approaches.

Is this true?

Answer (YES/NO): NO